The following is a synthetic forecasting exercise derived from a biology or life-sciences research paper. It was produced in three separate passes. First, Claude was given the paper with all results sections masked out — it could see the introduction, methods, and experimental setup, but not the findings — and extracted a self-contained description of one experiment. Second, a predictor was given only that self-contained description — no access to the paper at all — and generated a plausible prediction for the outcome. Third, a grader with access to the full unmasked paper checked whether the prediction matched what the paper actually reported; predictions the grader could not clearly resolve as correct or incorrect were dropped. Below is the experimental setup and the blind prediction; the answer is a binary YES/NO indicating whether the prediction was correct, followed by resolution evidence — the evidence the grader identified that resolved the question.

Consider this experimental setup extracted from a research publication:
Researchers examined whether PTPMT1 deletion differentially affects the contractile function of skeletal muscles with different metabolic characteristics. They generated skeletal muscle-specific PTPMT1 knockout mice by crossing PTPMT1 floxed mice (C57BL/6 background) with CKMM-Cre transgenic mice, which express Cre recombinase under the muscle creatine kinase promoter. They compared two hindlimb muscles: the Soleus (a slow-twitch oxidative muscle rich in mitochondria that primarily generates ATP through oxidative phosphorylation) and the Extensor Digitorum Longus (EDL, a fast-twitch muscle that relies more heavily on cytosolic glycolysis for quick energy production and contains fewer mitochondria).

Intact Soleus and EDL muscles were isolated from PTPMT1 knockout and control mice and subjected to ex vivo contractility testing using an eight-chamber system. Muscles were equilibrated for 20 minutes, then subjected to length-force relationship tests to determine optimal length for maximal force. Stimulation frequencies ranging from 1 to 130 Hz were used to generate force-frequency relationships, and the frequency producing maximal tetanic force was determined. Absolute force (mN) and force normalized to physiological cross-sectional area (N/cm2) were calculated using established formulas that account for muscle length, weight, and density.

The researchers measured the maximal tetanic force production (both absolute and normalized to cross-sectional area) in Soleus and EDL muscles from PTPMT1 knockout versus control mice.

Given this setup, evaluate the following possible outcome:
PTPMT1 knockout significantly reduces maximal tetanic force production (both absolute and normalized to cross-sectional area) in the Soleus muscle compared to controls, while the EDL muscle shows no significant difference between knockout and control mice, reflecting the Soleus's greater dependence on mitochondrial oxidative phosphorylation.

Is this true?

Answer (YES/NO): NO